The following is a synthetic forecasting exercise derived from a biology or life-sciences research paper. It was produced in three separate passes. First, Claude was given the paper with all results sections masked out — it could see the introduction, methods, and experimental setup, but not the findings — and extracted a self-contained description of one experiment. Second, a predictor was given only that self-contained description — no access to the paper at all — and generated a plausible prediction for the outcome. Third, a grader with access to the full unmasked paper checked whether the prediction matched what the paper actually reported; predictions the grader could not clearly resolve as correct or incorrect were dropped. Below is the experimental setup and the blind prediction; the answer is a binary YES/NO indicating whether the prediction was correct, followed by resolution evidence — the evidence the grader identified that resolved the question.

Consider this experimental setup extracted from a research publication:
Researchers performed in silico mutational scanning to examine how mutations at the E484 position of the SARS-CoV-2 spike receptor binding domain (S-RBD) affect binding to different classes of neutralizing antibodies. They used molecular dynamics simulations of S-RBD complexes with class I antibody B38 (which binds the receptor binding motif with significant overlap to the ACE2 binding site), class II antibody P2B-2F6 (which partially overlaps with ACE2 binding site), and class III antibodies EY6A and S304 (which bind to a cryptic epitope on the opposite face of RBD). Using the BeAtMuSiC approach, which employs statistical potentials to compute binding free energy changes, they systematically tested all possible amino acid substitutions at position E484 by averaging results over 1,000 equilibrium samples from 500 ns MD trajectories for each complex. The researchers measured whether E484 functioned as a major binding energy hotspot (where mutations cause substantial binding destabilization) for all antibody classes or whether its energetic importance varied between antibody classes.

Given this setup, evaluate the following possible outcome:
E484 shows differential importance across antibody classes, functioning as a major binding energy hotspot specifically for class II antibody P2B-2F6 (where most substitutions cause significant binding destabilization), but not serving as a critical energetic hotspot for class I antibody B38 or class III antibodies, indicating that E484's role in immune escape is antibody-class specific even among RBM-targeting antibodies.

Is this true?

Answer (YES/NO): YES